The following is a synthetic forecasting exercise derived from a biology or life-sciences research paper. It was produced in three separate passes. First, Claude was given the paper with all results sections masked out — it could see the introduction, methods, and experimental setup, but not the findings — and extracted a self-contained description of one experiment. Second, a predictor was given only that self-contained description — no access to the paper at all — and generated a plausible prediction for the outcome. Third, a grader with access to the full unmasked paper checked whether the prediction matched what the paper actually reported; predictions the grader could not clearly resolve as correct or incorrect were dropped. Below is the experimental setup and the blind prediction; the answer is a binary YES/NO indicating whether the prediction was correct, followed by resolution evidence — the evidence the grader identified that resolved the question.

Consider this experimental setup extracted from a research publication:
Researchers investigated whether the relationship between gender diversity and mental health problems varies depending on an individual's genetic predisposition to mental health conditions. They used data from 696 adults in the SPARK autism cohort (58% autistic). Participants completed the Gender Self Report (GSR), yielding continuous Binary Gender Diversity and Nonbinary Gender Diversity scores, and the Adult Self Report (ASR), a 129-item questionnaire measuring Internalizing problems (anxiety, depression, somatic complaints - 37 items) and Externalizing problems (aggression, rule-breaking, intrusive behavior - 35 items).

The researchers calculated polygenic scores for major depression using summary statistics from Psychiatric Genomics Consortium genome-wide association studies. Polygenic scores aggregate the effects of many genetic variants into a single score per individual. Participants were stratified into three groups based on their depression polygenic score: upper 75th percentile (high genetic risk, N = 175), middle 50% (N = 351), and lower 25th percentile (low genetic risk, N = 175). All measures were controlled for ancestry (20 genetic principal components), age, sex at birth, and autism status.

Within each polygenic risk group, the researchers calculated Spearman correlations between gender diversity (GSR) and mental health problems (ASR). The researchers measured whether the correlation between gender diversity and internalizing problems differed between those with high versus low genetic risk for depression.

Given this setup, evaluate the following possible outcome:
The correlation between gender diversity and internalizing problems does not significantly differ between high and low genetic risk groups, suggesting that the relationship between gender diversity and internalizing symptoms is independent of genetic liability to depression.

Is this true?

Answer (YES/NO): NO